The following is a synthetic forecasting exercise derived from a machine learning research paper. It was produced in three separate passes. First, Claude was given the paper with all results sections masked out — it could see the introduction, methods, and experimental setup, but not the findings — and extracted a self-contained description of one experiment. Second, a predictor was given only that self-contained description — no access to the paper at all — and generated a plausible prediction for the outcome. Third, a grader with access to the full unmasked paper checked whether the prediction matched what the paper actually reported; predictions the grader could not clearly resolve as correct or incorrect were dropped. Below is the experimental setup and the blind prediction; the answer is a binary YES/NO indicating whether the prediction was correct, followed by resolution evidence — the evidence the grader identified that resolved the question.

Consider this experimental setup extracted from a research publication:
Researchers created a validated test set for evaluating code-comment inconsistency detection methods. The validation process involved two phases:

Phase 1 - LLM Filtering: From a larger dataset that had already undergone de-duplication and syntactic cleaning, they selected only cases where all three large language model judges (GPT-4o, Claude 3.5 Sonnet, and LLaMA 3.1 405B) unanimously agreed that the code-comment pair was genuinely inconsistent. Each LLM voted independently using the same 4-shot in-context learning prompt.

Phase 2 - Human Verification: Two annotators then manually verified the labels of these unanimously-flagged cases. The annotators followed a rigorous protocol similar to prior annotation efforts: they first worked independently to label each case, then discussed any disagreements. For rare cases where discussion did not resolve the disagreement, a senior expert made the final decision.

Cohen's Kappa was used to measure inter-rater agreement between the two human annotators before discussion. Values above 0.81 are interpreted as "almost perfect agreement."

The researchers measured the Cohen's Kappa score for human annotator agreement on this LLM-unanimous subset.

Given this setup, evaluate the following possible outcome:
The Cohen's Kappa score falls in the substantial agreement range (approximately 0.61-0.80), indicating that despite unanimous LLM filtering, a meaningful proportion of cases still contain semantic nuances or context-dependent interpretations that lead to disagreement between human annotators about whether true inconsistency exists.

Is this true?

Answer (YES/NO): NO